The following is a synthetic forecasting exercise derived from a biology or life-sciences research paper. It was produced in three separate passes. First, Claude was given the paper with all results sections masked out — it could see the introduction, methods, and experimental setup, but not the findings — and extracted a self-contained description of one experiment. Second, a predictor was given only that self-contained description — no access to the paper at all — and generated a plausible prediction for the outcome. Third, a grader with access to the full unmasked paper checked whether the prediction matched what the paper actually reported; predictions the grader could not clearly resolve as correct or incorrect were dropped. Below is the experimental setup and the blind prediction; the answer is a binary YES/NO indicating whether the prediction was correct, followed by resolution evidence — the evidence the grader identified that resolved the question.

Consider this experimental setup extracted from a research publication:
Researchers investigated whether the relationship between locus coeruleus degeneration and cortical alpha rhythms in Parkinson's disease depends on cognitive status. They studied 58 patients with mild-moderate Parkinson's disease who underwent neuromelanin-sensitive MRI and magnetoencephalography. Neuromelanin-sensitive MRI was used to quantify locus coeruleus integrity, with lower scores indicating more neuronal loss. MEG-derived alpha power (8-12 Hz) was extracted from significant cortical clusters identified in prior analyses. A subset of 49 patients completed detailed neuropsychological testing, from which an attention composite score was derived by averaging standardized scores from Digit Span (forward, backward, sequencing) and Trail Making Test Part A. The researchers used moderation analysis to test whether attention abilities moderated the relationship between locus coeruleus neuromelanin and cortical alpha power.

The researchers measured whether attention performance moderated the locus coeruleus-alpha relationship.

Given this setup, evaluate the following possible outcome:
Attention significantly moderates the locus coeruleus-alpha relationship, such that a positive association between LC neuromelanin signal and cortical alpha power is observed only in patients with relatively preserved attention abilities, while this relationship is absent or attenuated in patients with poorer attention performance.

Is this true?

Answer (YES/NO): NO